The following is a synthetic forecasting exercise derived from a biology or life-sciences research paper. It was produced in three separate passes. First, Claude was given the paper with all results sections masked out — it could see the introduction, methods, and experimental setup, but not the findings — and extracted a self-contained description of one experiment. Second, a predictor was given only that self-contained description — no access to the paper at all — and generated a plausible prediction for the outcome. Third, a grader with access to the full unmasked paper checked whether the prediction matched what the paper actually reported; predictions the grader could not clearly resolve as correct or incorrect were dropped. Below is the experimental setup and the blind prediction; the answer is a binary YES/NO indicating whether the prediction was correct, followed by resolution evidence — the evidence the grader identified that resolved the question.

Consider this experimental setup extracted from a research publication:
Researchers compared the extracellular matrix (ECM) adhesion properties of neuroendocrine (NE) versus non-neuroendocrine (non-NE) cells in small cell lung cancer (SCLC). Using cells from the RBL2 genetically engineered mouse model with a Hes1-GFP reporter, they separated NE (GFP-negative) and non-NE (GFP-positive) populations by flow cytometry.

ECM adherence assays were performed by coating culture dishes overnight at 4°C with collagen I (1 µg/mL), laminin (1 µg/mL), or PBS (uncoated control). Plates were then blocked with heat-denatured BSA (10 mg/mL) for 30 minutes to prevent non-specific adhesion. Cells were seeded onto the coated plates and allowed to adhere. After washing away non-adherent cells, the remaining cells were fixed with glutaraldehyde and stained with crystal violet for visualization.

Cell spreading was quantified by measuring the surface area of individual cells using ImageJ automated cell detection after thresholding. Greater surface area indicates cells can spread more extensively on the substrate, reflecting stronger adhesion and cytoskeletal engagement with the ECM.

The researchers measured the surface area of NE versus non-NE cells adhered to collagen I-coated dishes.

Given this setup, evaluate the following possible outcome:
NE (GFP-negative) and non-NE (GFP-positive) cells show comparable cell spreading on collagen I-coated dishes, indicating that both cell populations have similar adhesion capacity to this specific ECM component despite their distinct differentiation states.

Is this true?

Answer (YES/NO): NO